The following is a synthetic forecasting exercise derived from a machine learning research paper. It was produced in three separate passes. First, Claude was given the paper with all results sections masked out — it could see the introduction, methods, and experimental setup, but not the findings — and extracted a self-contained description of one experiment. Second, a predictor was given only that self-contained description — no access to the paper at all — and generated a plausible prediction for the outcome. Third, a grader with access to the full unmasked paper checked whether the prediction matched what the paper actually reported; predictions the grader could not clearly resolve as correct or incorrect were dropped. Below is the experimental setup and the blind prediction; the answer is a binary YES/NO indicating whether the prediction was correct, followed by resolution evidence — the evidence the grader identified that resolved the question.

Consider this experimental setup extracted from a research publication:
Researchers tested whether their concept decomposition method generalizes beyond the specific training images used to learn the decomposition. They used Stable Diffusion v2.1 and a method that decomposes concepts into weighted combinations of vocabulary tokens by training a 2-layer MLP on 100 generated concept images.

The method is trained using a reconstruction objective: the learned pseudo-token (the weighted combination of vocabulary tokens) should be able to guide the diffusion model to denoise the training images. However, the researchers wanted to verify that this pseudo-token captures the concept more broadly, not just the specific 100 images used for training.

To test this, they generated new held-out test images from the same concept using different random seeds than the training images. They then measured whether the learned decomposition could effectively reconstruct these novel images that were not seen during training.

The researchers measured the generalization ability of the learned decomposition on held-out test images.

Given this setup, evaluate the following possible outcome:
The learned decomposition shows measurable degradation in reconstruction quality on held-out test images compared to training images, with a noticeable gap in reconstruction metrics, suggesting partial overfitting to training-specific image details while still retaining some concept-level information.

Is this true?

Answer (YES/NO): NO